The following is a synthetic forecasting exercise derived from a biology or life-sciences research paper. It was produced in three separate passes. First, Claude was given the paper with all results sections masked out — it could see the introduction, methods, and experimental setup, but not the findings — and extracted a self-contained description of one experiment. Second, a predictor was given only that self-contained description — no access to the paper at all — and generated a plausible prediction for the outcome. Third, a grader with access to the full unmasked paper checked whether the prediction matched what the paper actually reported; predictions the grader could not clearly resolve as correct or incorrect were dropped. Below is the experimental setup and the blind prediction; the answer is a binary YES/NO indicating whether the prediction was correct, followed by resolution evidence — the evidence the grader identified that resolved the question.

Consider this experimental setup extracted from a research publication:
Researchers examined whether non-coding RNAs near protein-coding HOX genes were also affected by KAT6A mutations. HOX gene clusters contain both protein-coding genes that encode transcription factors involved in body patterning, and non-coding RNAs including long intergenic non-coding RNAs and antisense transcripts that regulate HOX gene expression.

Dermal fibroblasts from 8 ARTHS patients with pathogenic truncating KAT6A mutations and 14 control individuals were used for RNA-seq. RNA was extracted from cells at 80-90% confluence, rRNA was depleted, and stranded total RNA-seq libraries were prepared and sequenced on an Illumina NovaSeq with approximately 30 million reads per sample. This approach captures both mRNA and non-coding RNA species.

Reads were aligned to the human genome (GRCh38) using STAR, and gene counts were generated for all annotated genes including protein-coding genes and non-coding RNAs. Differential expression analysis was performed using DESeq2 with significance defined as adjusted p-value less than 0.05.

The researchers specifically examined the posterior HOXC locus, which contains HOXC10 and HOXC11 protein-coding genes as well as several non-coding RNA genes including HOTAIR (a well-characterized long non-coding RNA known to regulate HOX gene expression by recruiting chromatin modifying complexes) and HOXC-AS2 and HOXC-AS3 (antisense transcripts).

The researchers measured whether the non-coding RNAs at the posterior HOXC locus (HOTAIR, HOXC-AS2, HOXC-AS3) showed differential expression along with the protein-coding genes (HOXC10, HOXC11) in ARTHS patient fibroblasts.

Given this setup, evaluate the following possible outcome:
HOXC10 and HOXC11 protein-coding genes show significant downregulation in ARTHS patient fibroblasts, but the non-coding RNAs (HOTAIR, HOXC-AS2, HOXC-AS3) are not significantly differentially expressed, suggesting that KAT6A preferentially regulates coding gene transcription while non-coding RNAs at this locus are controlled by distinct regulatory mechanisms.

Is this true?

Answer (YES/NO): NO